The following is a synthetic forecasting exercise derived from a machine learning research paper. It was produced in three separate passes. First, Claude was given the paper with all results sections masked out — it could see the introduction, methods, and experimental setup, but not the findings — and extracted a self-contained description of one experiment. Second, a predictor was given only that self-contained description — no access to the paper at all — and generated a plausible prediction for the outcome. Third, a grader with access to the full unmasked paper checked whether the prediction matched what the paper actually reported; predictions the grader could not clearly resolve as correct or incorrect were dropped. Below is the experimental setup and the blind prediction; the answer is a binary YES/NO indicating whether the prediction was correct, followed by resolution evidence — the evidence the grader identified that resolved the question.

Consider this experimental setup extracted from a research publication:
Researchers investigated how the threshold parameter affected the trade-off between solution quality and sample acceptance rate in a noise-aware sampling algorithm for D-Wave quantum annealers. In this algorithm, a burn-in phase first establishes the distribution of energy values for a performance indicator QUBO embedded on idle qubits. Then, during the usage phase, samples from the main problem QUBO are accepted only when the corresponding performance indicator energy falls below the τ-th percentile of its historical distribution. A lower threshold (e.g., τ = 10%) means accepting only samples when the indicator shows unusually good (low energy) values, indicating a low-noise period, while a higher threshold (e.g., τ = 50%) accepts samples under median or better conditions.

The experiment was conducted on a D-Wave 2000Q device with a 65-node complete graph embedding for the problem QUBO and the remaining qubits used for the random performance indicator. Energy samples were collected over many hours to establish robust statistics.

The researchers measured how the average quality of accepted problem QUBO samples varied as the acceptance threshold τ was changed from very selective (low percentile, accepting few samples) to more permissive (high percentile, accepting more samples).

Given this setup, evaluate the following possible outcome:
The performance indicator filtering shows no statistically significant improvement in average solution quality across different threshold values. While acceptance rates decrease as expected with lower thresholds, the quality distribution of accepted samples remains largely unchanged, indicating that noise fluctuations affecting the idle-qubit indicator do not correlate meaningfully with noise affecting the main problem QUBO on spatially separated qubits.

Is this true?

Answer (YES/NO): NO